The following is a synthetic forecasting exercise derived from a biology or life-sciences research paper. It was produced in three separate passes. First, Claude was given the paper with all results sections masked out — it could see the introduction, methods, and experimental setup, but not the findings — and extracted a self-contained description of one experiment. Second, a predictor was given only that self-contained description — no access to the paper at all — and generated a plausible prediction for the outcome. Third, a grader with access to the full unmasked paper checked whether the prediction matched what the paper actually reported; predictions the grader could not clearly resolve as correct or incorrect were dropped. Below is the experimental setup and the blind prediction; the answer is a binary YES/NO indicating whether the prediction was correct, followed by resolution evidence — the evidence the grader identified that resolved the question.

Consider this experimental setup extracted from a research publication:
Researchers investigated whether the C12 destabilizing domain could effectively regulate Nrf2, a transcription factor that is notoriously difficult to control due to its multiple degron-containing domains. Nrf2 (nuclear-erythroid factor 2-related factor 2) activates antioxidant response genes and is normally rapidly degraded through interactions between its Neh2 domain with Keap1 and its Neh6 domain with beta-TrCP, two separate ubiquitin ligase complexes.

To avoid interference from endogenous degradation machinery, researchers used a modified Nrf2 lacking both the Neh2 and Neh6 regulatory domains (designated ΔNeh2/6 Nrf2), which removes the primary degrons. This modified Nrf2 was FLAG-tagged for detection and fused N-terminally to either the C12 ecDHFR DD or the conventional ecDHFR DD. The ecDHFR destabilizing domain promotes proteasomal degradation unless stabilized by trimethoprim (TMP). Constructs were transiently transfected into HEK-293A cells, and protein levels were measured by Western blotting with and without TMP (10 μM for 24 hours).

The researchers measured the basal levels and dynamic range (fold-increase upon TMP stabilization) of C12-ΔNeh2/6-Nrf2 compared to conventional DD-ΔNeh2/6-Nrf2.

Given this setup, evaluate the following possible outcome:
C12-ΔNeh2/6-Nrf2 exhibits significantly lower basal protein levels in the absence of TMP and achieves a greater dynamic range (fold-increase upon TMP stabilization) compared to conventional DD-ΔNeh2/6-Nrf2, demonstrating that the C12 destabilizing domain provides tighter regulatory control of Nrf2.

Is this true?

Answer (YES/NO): YES